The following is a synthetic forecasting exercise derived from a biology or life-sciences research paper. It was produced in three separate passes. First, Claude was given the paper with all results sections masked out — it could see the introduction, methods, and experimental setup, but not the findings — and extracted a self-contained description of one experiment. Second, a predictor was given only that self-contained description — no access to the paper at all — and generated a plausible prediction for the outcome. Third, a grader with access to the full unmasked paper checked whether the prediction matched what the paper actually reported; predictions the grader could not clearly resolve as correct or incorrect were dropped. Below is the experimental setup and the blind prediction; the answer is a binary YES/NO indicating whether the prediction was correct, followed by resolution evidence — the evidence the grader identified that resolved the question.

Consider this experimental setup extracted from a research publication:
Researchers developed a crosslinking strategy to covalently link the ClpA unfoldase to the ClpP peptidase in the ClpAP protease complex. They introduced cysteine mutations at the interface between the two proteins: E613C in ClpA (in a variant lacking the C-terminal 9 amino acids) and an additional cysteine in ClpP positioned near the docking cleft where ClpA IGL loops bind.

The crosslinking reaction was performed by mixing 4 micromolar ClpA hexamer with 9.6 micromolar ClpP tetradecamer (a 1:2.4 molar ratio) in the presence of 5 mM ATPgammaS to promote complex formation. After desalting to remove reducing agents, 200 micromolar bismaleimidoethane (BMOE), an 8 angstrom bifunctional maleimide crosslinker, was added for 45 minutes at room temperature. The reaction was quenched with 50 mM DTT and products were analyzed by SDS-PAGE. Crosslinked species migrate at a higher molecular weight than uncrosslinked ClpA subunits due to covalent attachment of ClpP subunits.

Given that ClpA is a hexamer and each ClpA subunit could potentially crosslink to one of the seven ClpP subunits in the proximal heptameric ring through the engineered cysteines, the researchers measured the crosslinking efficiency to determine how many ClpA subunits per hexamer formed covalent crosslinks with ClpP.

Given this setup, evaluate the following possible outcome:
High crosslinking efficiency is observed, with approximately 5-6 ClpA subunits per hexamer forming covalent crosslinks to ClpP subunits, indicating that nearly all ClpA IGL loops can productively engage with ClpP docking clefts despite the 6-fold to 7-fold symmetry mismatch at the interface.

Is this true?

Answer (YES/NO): YES